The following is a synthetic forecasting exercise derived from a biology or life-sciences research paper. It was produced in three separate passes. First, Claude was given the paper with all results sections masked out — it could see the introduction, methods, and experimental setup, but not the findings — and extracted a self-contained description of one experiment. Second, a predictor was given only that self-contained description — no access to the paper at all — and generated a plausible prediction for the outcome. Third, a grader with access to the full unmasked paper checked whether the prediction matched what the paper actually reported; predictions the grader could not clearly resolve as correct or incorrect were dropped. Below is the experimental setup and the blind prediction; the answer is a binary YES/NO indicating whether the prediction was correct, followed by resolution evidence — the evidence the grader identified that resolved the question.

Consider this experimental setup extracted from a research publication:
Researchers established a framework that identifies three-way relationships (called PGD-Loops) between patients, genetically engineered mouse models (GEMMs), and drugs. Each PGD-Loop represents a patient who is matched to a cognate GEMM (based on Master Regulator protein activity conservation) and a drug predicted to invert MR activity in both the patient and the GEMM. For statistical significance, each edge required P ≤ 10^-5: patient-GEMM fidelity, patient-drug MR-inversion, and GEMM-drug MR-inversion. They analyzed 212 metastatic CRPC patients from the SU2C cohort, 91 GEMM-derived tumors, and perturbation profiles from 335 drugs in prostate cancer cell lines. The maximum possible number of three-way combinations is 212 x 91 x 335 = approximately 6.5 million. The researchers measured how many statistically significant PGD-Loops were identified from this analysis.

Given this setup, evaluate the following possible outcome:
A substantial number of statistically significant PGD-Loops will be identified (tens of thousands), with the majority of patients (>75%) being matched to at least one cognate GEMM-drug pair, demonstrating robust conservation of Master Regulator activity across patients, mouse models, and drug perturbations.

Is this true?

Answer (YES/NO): NO